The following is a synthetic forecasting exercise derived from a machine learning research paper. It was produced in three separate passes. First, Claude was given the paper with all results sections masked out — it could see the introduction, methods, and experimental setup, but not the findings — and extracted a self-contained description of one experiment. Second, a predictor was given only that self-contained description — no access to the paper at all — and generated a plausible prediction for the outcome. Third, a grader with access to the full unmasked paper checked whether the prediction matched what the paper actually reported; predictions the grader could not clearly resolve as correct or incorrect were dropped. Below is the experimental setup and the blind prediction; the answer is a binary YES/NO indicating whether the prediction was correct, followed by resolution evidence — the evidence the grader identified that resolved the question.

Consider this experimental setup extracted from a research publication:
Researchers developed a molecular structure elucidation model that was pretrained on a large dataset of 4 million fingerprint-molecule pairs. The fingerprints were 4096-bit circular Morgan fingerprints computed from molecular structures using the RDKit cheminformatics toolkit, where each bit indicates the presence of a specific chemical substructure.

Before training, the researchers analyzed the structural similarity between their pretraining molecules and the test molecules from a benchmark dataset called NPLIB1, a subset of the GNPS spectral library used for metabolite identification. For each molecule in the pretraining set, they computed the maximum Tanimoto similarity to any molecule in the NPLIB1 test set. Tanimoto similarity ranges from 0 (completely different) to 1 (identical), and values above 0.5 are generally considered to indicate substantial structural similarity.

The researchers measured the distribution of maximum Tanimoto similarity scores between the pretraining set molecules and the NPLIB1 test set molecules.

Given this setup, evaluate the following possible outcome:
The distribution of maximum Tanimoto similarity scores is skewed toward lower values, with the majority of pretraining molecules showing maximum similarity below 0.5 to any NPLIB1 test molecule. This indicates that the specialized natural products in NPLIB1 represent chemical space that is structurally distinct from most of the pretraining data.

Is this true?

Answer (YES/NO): YES